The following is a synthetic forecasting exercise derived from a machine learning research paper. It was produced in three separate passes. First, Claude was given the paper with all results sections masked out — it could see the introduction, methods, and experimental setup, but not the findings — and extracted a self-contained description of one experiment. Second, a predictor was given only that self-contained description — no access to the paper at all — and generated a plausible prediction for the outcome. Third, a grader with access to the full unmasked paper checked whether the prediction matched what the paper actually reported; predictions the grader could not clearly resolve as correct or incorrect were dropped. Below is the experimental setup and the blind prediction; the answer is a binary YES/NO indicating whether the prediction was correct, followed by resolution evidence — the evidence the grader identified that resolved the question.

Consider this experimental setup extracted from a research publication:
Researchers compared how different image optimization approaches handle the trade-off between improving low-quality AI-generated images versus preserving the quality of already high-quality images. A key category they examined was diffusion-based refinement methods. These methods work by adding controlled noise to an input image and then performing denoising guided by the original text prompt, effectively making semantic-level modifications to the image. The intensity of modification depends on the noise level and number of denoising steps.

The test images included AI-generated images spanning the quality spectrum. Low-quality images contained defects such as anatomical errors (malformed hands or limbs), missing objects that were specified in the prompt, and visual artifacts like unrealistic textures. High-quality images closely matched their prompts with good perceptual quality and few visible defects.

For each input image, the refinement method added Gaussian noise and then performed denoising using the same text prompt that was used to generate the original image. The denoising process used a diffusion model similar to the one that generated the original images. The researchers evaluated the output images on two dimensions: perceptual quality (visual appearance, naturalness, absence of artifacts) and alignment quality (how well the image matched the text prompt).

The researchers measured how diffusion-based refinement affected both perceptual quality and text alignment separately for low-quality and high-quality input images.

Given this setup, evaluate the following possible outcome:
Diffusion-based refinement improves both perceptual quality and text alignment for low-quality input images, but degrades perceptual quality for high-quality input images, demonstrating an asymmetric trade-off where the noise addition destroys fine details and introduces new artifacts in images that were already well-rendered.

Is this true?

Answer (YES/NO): NO